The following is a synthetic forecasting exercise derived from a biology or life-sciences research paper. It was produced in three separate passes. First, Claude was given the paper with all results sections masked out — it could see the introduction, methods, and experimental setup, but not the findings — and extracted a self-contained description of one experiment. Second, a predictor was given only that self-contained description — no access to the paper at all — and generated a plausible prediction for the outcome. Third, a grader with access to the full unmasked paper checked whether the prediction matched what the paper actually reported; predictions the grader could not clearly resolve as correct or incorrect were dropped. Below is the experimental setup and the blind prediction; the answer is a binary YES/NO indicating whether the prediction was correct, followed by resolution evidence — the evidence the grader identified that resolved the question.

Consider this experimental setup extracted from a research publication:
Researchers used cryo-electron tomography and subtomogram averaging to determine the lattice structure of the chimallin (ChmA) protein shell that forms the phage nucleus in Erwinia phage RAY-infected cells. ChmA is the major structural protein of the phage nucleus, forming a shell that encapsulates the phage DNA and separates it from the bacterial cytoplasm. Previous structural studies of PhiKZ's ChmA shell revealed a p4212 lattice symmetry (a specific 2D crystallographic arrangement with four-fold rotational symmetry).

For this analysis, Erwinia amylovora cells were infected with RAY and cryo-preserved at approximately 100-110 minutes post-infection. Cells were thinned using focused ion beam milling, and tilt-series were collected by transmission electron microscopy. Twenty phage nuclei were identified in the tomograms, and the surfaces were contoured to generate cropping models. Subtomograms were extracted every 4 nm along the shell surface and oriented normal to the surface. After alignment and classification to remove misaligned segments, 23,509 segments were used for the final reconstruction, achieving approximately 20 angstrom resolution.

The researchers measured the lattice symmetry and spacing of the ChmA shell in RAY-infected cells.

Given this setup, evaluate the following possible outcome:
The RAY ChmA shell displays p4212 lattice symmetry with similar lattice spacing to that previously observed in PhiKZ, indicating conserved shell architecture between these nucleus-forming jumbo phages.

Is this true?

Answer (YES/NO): NO